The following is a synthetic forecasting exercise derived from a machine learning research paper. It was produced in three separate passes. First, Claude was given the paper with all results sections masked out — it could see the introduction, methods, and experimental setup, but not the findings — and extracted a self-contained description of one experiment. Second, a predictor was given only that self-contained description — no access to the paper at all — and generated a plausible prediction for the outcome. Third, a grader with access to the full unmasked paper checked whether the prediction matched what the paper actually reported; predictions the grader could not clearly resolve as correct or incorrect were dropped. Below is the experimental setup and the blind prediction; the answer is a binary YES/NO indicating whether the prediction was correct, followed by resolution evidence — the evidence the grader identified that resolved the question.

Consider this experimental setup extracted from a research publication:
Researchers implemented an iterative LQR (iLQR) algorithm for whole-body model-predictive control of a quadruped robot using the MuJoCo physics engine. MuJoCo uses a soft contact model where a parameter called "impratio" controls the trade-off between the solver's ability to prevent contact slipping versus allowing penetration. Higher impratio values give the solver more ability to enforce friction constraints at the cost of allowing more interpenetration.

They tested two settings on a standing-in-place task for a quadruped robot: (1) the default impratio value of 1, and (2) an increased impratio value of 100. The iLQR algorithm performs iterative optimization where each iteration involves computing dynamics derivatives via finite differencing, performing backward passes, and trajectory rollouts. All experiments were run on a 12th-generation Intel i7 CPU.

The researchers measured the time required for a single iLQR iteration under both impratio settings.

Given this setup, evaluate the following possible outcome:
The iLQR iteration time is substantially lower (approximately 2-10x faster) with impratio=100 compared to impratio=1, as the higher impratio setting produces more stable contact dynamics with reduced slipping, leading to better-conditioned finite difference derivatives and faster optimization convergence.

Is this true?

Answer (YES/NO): NO